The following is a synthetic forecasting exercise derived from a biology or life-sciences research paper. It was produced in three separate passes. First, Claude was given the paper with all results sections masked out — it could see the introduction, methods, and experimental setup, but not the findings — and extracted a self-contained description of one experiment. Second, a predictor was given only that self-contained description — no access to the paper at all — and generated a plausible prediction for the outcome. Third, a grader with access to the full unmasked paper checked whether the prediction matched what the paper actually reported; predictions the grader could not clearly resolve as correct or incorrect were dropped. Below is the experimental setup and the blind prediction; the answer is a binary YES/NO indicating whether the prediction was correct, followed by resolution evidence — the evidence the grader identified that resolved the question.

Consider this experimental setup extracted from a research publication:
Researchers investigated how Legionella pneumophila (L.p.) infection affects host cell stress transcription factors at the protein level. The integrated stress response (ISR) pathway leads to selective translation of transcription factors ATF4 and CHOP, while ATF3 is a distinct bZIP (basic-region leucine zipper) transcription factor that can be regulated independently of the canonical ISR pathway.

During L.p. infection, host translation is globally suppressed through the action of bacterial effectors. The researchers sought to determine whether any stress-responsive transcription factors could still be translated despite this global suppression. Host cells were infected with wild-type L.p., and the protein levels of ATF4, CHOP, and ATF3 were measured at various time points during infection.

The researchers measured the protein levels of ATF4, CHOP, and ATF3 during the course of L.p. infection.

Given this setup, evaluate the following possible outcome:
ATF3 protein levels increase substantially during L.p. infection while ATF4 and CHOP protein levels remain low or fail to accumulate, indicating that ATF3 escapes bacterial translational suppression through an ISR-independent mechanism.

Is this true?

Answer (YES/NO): YES